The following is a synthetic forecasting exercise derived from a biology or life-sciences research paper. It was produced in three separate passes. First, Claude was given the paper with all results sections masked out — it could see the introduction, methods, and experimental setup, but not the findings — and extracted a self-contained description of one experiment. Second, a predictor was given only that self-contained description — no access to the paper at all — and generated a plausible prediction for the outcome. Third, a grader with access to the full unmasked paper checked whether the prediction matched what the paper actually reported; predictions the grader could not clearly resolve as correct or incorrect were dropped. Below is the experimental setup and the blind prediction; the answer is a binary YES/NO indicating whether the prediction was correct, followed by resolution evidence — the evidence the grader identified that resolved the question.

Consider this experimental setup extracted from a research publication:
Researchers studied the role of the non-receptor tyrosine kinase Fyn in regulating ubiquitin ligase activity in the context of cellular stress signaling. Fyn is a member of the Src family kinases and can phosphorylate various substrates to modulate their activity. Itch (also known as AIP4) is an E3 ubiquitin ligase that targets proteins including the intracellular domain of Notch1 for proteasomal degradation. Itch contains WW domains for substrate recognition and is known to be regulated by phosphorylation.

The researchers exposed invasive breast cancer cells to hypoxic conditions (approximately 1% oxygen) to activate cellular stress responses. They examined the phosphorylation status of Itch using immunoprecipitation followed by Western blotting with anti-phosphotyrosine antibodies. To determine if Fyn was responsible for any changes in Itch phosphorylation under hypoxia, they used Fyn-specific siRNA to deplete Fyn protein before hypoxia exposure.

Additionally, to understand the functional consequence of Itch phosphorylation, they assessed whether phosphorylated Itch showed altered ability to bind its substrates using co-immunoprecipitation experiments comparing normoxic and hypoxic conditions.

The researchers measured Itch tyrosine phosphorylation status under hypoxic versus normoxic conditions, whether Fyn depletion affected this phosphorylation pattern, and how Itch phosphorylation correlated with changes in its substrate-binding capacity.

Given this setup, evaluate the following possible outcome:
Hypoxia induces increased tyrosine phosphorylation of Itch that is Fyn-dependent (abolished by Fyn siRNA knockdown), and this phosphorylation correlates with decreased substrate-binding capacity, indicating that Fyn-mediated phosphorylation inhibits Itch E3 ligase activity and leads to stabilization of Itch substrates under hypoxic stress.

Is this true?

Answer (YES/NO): YES